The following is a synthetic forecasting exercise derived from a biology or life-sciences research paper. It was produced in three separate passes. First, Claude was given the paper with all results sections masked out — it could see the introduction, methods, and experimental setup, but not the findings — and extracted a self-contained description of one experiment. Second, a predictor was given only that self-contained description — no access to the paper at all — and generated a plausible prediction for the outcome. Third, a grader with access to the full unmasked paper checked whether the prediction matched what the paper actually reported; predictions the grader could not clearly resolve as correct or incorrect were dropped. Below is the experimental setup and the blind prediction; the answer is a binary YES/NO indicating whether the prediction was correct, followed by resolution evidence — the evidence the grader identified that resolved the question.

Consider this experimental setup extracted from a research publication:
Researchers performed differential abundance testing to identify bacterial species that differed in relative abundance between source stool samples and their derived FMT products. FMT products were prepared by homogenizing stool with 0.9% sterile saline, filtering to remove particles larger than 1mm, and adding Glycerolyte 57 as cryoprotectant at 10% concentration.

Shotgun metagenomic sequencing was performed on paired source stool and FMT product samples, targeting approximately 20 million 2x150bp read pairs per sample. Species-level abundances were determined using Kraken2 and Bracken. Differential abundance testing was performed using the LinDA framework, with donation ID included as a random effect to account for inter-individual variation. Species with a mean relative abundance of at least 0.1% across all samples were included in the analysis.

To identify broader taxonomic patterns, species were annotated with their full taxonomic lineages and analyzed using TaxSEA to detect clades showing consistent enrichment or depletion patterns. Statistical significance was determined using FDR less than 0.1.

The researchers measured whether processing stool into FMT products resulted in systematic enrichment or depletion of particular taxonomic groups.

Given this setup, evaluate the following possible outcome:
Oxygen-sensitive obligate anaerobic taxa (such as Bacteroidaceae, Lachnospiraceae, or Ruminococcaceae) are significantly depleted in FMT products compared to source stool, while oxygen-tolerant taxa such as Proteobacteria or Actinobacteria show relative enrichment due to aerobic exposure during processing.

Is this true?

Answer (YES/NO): NO